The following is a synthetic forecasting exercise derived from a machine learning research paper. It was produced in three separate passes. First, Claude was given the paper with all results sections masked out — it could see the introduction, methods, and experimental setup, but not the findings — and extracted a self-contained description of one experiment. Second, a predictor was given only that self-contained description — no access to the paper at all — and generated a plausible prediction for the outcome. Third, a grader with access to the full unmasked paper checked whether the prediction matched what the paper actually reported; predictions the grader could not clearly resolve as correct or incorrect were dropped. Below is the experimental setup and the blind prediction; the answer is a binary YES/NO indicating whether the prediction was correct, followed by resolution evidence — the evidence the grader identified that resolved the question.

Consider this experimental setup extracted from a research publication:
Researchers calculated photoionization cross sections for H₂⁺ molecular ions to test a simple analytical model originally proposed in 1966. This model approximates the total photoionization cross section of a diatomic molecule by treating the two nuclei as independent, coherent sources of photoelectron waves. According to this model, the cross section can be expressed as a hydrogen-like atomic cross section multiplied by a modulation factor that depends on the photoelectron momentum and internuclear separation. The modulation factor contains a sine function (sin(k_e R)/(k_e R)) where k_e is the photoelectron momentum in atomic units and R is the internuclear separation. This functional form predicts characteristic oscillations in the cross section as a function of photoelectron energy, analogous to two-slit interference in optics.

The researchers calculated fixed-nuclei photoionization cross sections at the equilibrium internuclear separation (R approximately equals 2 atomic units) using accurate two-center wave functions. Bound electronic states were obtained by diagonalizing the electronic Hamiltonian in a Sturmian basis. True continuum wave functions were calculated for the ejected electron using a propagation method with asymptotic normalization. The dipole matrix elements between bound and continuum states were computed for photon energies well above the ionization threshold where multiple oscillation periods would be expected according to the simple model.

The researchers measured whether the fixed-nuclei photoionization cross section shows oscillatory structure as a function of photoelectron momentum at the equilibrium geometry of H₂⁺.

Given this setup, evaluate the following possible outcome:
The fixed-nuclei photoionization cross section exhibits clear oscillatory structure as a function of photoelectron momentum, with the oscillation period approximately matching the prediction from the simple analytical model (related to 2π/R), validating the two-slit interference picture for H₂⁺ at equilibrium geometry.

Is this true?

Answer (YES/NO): NO